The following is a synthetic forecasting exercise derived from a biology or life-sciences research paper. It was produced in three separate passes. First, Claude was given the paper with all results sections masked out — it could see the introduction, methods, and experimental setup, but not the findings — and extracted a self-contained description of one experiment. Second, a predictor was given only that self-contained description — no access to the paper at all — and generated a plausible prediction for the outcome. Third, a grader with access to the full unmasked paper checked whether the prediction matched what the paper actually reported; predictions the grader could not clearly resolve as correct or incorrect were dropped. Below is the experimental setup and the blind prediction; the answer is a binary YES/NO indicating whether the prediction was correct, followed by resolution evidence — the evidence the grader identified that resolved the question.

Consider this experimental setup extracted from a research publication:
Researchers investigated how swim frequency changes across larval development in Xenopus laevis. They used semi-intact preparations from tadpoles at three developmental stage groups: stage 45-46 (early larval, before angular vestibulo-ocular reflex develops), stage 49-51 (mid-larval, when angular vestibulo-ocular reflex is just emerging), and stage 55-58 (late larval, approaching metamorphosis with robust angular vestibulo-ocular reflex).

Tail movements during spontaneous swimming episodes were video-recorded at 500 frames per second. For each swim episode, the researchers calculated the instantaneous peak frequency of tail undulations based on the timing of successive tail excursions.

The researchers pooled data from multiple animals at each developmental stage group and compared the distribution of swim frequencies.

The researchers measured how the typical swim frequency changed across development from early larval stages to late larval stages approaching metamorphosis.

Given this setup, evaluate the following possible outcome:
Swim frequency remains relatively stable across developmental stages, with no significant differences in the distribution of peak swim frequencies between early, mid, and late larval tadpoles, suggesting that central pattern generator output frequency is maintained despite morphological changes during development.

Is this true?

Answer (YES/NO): NO